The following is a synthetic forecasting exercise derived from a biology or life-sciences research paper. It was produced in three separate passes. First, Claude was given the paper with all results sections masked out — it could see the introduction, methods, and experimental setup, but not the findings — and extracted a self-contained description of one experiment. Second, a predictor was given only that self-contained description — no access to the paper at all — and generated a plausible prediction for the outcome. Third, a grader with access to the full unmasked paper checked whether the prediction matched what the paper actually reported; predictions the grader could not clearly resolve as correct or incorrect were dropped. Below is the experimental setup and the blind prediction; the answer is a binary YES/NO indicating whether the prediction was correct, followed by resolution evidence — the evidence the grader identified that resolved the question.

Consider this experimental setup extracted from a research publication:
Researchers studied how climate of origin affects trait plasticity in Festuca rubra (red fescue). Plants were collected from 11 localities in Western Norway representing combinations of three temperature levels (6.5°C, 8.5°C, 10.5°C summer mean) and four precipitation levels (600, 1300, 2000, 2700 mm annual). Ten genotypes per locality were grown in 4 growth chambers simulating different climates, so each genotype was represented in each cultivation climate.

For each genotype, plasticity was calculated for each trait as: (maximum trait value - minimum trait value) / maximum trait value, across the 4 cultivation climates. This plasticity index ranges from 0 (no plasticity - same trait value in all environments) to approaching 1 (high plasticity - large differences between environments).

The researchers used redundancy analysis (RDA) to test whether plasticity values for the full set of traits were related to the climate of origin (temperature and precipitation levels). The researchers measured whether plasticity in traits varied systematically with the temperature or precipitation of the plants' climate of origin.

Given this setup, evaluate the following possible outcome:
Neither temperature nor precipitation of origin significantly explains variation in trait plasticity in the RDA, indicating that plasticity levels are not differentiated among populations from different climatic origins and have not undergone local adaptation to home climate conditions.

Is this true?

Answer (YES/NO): NO